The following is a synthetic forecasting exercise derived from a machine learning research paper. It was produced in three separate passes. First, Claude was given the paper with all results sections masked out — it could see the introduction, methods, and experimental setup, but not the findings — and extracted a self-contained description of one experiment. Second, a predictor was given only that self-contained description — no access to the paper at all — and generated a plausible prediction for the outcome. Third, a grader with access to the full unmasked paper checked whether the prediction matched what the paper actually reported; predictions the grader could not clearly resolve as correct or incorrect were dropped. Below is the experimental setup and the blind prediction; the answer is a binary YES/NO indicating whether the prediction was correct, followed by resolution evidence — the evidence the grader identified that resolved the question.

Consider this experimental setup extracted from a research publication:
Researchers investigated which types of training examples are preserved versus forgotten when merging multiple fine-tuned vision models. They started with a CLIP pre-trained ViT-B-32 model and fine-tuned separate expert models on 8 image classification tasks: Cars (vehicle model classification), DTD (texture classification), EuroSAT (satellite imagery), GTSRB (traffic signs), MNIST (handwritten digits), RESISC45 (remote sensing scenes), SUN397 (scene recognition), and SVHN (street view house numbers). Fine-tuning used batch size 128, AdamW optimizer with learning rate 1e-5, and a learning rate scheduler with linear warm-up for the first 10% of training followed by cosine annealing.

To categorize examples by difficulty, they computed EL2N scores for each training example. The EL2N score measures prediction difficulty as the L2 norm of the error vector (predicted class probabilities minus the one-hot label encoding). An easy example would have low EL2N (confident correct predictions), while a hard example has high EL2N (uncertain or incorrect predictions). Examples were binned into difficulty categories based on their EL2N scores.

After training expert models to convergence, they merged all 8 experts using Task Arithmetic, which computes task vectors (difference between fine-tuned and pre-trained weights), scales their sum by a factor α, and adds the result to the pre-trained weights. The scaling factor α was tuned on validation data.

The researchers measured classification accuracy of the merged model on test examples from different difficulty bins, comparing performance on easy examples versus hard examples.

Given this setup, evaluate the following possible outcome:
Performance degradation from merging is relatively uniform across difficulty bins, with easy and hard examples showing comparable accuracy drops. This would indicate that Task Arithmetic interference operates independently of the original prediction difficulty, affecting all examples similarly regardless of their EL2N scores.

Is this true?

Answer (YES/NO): NO